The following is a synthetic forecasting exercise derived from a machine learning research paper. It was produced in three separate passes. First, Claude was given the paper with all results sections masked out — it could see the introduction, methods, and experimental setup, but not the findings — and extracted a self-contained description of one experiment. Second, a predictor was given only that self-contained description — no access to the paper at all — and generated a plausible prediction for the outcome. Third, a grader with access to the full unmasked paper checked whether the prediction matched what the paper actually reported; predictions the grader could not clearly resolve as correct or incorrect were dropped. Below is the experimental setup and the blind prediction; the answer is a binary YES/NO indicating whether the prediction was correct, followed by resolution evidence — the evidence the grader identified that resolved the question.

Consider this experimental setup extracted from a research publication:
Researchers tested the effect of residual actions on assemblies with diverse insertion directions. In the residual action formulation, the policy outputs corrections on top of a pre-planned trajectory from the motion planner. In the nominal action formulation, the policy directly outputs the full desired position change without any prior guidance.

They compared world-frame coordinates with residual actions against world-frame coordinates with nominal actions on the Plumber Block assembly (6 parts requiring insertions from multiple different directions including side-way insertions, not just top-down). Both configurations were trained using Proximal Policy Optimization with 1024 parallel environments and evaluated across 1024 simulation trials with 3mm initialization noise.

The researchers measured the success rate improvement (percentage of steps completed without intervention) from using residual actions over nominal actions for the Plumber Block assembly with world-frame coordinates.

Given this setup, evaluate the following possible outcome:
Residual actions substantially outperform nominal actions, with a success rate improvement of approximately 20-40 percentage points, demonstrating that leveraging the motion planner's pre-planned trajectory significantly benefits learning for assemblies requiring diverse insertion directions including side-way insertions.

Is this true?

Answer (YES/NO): NO